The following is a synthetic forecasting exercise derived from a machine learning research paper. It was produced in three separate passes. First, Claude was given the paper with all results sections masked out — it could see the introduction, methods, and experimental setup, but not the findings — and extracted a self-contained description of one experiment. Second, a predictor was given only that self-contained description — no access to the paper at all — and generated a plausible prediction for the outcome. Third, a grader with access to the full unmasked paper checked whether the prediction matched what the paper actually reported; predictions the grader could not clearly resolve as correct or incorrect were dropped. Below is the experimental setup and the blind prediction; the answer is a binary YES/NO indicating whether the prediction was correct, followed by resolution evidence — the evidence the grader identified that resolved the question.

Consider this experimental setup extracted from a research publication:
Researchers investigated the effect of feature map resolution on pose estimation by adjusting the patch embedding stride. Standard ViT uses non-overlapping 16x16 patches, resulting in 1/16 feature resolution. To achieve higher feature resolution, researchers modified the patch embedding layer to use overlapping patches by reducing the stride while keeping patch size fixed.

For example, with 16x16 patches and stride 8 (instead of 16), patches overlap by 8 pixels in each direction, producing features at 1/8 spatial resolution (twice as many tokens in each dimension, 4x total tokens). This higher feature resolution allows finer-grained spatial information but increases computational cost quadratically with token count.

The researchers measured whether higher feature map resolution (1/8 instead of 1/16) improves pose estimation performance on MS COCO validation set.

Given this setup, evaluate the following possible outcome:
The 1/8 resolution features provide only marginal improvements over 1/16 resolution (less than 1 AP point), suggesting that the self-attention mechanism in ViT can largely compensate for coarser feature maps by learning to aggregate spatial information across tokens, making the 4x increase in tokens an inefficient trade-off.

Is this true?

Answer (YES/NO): NO